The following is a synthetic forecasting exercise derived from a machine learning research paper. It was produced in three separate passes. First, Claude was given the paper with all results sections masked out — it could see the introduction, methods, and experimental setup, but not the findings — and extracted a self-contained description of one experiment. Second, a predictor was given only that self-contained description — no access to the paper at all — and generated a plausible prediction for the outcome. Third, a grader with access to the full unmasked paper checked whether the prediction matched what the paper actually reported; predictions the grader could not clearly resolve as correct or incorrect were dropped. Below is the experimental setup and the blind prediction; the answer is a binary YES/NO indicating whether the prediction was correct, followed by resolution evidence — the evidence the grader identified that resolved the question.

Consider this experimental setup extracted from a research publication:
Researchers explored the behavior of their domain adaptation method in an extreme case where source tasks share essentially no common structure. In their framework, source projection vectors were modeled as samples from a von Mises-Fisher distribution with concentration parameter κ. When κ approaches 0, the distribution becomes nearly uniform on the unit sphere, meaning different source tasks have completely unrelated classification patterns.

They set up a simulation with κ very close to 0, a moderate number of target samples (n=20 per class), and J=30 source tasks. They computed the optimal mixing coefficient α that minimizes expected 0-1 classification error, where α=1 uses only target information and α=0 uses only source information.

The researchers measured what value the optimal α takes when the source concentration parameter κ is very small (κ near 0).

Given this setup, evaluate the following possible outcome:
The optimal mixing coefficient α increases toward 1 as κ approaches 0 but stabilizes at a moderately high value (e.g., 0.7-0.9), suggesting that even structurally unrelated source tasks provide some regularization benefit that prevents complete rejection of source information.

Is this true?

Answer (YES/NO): NO